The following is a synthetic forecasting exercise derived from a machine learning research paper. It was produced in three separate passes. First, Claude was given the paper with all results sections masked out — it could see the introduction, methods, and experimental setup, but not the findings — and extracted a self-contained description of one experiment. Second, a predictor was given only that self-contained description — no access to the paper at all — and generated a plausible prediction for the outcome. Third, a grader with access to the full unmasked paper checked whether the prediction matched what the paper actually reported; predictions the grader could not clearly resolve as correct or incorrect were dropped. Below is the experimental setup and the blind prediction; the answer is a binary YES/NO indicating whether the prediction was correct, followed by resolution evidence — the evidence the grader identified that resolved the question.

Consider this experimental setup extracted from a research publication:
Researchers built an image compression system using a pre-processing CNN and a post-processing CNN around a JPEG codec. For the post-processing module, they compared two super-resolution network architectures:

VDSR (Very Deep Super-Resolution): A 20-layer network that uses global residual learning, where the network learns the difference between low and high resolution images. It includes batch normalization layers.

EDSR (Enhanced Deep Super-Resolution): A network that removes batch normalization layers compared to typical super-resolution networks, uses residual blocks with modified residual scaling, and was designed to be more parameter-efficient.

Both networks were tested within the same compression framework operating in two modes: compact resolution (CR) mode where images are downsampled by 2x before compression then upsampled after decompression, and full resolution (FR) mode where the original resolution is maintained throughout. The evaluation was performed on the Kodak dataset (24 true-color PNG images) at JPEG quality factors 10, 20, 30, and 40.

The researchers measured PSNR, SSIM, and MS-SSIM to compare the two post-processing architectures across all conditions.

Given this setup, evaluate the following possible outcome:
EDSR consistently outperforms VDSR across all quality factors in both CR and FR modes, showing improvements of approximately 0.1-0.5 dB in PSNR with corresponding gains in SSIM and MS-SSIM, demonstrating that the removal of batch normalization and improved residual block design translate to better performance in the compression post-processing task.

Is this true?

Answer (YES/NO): NO